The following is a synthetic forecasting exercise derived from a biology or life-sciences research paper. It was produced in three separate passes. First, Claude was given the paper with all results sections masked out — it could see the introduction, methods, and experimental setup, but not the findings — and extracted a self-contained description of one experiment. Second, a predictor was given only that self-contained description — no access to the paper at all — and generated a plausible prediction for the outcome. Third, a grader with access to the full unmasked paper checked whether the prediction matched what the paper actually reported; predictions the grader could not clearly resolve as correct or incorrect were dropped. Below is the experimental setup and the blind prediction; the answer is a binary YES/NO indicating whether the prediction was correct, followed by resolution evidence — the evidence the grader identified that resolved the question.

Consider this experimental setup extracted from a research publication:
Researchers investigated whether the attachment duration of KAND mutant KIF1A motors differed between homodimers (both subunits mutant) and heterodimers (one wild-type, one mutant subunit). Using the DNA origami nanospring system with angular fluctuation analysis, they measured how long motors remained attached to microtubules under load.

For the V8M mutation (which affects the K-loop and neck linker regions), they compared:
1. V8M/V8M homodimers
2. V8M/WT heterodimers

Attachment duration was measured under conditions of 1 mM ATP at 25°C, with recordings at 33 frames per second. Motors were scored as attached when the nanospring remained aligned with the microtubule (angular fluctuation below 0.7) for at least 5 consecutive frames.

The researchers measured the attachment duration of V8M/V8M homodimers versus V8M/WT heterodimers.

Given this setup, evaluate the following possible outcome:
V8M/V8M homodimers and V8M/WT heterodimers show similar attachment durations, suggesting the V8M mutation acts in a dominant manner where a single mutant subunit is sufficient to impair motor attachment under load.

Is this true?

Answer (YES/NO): NO